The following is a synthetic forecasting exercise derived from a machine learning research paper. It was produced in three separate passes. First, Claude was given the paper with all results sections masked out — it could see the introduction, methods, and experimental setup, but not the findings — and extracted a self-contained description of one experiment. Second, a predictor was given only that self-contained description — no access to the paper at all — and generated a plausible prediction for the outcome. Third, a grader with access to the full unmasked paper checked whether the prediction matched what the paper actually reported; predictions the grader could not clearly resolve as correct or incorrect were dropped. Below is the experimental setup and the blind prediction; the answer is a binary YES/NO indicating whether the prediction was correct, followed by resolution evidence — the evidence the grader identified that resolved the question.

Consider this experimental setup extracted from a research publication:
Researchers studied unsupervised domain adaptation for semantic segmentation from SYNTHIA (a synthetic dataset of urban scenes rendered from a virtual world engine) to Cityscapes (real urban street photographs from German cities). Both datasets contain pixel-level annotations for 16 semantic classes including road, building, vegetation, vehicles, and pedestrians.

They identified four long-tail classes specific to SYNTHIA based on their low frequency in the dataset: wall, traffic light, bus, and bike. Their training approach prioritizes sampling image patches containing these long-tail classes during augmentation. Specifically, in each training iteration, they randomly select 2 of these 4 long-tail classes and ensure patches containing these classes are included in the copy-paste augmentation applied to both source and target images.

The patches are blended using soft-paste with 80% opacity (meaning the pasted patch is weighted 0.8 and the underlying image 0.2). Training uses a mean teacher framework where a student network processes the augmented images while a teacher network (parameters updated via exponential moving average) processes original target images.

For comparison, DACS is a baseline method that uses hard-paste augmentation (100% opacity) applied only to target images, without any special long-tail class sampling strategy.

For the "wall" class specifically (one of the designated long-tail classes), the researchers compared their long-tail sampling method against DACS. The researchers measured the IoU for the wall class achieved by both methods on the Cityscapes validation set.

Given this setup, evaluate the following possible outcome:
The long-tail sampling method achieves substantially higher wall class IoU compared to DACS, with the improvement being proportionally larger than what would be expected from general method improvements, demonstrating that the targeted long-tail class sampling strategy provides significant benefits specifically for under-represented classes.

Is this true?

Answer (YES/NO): NO